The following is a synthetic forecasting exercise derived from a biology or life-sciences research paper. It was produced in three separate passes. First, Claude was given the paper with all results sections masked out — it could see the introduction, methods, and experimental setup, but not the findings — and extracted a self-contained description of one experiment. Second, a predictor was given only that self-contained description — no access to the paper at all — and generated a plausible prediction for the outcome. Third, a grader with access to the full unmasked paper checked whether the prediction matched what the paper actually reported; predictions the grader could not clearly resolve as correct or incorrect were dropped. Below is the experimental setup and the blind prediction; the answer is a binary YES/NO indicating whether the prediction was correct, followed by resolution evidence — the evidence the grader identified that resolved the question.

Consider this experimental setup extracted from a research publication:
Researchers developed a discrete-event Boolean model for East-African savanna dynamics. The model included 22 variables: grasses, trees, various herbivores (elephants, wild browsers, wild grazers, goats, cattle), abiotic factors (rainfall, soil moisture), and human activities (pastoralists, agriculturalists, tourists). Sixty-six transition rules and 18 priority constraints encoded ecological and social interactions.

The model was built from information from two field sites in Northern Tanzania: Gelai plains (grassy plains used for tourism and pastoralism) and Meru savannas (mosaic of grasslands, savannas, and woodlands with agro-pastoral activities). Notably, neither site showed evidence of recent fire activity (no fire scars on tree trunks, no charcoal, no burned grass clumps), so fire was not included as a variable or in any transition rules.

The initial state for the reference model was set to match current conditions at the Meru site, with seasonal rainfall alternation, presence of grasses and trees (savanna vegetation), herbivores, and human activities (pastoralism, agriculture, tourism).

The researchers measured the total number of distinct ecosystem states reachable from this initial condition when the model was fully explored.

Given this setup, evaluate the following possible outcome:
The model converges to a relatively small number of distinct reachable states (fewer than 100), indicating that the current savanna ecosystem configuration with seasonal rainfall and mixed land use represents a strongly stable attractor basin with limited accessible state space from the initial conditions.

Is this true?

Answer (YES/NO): NO